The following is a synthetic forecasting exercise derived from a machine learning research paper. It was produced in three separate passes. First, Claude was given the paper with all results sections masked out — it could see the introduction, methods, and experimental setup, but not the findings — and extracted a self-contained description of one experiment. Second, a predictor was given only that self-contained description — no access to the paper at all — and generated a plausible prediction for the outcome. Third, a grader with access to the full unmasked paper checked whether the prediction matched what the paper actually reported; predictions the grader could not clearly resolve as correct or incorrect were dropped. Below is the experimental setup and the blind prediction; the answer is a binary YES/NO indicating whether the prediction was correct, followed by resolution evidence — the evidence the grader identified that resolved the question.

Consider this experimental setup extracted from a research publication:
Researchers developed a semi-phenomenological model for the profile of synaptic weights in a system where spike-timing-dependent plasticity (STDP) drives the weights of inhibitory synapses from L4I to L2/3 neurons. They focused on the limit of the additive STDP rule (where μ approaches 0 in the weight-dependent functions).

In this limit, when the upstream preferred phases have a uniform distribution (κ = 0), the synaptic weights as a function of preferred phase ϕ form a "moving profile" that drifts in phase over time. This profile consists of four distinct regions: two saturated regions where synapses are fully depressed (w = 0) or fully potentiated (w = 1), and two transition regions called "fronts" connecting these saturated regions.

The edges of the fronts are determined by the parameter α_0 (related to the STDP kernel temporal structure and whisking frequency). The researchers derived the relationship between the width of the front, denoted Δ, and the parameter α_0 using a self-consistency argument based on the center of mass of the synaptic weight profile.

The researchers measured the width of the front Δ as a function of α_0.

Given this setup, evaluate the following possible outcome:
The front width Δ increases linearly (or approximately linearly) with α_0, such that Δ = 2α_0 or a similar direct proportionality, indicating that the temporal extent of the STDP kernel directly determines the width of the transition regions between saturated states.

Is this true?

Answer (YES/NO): YES